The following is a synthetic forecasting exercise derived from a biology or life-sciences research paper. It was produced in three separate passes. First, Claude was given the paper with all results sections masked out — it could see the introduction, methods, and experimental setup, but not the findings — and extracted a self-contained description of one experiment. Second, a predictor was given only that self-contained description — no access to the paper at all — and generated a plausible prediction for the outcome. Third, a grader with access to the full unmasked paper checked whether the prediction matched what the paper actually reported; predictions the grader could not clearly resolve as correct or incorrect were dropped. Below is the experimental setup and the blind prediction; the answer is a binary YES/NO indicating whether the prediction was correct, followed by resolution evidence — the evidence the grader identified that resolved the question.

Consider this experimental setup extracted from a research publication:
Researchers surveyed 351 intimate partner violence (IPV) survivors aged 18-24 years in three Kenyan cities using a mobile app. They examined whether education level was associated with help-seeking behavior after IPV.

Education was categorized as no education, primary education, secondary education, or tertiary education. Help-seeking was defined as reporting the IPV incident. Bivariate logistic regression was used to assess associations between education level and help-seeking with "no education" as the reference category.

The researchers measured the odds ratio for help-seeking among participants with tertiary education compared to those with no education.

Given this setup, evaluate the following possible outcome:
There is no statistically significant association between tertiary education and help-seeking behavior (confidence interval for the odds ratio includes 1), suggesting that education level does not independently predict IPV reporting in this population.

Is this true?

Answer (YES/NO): NO